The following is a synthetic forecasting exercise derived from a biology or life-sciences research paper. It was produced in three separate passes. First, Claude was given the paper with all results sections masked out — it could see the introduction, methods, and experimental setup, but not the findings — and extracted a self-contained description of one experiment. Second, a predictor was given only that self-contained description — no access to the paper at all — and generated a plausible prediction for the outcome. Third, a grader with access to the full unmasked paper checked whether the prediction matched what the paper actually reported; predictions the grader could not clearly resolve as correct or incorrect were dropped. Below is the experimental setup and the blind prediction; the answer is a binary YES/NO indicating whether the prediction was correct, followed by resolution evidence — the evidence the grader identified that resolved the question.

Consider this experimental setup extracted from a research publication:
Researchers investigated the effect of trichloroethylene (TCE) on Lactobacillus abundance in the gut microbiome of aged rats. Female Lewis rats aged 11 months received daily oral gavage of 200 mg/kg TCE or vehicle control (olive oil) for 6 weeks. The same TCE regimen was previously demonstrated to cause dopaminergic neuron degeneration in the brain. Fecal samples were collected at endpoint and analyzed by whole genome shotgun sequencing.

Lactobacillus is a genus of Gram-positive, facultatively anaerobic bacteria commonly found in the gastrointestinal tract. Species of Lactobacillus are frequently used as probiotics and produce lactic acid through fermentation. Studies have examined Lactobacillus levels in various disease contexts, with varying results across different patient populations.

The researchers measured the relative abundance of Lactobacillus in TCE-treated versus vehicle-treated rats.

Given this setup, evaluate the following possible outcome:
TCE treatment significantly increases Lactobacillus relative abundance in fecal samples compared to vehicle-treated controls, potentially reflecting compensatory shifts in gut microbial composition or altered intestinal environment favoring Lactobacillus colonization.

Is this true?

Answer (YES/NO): NO